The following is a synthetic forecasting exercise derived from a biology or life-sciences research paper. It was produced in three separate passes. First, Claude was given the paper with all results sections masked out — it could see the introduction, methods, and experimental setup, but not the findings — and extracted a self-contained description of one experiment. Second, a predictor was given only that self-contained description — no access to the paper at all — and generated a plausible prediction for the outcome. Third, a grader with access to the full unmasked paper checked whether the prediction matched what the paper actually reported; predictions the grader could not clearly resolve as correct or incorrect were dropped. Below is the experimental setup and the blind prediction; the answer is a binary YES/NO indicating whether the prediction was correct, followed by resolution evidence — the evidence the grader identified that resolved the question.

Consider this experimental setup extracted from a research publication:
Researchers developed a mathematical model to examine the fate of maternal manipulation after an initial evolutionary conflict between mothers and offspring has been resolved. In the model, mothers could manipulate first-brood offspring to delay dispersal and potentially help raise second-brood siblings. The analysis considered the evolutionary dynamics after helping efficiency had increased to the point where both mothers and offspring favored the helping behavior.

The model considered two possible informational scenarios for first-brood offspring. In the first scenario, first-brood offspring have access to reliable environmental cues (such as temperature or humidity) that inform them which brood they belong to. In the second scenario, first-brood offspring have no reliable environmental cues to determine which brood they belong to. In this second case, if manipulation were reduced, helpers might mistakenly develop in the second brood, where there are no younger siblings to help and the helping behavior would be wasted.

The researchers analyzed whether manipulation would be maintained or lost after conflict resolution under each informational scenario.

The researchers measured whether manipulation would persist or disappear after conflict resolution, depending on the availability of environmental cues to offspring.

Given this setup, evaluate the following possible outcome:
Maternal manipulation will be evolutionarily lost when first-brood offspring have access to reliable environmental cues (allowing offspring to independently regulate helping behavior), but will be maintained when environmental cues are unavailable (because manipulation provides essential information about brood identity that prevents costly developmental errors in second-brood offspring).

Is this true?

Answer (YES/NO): YES